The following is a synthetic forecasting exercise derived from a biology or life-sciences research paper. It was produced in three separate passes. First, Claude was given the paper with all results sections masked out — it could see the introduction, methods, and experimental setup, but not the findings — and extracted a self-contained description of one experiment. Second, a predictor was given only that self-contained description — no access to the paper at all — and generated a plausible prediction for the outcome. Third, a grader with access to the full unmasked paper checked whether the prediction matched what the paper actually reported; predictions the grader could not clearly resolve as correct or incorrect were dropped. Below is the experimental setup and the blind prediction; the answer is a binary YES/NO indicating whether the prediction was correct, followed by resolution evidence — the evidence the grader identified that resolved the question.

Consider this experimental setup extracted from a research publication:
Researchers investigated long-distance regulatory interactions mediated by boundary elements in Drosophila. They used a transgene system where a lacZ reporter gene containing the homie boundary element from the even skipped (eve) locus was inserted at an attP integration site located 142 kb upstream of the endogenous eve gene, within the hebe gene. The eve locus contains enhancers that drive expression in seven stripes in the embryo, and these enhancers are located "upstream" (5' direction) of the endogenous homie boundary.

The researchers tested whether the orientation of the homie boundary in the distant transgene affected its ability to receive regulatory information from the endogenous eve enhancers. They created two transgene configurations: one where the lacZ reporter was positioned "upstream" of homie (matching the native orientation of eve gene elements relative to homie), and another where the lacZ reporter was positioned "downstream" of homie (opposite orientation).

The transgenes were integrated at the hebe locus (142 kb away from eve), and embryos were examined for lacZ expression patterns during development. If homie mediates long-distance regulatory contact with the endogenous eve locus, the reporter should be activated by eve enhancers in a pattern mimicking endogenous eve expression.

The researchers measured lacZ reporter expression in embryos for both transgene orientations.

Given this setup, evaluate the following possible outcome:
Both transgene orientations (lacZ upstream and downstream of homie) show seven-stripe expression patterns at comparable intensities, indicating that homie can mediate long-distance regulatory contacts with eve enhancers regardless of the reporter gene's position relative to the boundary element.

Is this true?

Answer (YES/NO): NO